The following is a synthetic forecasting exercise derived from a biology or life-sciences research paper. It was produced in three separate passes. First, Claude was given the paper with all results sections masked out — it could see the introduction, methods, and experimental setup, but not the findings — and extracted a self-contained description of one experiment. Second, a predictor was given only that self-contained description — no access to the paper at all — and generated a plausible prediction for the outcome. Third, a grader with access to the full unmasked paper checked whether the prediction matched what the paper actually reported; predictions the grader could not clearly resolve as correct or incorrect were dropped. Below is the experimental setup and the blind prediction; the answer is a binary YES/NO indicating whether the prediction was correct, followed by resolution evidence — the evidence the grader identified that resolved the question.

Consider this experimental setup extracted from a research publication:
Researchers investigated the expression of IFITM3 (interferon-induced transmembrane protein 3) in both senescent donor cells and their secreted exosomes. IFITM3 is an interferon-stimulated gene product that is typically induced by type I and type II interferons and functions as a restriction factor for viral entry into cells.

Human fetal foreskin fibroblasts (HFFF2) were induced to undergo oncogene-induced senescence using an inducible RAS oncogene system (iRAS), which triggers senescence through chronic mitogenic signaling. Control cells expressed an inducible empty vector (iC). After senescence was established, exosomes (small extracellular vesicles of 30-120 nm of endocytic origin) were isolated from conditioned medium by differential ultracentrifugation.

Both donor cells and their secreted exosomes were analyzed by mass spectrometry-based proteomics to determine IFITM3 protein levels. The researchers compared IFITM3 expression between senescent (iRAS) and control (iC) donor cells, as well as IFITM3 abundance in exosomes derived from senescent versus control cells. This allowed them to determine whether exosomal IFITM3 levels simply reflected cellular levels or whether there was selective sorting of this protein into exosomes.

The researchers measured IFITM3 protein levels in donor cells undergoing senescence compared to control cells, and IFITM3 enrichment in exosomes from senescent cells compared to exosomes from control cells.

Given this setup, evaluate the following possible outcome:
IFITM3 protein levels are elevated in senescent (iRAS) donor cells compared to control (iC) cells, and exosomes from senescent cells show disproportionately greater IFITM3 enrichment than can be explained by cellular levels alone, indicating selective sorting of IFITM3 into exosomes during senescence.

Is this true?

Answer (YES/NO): NO